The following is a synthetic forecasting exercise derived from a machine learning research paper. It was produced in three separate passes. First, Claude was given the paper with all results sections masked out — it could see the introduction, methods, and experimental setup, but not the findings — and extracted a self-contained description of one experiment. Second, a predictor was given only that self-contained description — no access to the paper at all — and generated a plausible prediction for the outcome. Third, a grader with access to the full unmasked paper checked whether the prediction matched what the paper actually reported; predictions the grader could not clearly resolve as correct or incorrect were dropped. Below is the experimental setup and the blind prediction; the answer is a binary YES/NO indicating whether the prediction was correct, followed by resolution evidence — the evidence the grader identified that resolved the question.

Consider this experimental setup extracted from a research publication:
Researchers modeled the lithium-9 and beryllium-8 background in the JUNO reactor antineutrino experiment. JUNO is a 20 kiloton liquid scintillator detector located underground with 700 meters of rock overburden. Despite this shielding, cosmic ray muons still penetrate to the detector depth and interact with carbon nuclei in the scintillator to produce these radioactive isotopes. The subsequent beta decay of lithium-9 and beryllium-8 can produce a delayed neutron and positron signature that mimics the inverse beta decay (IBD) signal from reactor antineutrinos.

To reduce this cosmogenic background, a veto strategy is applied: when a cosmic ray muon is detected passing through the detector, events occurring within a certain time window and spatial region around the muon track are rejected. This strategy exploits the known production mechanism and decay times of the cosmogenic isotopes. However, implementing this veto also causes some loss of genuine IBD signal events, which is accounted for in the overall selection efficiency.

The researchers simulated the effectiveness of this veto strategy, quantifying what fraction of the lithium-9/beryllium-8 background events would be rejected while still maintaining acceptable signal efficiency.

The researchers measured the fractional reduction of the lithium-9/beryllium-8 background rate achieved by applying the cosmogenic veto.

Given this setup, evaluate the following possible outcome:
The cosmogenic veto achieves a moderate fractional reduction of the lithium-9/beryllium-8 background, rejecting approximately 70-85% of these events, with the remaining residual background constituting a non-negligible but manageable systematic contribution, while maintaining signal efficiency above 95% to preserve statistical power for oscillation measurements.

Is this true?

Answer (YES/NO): NO